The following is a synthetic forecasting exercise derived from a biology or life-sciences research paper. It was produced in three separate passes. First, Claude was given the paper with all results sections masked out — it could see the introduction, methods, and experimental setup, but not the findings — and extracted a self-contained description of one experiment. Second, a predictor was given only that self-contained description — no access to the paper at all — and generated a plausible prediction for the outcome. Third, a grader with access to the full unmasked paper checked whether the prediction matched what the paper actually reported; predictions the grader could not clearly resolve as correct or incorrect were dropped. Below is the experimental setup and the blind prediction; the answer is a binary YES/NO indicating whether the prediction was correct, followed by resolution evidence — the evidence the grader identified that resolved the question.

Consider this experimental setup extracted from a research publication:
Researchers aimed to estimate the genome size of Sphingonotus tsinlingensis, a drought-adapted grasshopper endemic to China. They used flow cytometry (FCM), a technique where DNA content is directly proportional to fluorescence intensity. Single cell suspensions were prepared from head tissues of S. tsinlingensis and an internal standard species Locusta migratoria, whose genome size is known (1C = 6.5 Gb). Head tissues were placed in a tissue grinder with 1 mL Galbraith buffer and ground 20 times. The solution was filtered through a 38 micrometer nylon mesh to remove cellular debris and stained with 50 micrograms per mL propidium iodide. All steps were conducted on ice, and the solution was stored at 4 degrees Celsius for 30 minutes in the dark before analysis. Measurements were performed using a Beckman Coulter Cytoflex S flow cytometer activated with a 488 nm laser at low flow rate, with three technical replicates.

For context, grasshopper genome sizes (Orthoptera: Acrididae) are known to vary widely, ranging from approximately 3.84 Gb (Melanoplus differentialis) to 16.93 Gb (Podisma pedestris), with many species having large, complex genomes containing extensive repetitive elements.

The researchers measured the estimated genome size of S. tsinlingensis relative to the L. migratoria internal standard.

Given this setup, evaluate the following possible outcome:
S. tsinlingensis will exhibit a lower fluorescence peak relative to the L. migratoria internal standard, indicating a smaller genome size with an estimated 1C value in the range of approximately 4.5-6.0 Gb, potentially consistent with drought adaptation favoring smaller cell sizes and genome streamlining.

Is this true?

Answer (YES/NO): NO